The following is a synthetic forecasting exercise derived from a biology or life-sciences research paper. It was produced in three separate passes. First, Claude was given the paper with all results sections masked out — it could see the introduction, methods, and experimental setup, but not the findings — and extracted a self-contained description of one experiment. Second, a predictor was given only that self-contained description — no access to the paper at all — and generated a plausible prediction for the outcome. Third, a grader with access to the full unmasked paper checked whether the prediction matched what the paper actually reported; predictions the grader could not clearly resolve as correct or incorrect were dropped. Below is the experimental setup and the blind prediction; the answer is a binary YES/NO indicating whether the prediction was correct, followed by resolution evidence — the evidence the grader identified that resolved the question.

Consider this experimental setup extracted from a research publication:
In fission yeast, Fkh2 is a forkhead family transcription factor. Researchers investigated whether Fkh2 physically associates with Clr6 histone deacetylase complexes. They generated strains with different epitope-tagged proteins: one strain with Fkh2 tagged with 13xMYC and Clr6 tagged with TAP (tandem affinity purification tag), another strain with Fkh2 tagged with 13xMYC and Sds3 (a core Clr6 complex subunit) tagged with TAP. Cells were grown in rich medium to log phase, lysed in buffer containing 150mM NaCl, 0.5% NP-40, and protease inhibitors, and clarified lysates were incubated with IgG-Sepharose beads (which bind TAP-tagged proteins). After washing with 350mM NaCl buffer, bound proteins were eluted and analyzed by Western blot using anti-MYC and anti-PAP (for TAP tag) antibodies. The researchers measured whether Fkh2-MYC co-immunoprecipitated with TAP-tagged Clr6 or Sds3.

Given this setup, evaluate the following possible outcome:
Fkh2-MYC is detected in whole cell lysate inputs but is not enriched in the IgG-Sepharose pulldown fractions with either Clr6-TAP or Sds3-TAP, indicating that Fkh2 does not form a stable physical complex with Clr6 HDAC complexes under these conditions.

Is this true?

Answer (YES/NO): NO